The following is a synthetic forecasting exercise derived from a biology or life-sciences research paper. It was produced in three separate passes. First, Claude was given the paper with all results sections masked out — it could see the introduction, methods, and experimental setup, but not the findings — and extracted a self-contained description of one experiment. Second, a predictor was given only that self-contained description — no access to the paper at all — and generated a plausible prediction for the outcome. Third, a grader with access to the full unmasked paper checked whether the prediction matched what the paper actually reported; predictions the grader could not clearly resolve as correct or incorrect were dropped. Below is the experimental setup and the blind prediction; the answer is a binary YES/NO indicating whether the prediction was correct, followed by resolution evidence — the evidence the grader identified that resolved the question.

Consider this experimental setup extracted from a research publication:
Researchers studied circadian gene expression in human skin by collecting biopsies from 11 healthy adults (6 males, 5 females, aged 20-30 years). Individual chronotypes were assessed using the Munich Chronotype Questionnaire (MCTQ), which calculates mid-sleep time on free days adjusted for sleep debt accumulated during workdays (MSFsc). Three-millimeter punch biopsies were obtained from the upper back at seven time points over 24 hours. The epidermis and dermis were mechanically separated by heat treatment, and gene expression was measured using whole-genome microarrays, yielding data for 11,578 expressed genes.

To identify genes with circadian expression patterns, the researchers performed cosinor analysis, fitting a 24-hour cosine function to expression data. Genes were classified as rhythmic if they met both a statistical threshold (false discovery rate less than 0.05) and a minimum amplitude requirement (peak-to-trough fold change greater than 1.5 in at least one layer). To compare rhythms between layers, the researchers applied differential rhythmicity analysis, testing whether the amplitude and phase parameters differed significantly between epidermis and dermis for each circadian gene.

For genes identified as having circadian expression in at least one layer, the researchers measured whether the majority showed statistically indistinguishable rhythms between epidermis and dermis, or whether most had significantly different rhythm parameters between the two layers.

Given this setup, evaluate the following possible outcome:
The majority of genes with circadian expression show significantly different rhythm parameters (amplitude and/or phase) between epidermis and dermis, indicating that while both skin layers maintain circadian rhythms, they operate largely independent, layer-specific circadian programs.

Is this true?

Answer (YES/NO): NO